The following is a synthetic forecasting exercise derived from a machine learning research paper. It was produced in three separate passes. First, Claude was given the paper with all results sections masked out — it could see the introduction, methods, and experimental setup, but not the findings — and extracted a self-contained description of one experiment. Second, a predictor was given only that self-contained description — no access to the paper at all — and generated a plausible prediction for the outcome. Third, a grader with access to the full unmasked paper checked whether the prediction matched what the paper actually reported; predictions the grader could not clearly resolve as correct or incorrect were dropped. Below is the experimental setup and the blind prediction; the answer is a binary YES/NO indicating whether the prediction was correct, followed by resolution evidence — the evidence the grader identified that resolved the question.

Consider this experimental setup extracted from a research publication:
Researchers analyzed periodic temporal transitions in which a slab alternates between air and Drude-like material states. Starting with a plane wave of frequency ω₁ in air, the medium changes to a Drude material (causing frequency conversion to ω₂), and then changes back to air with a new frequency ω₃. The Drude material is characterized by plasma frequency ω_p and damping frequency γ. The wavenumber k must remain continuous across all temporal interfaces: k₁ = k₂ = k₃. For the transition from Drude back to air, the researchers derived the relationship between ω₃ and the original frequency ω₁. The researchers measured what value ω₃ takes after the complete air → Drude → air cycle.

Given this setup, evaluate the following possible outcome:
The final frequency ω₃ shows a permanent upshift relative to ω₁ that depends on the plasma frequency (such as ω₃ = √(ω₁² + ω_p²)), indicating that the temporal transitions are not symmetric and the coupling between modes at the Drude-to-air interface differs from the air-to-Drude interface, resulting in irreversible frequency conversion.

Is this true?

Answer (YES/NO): NO